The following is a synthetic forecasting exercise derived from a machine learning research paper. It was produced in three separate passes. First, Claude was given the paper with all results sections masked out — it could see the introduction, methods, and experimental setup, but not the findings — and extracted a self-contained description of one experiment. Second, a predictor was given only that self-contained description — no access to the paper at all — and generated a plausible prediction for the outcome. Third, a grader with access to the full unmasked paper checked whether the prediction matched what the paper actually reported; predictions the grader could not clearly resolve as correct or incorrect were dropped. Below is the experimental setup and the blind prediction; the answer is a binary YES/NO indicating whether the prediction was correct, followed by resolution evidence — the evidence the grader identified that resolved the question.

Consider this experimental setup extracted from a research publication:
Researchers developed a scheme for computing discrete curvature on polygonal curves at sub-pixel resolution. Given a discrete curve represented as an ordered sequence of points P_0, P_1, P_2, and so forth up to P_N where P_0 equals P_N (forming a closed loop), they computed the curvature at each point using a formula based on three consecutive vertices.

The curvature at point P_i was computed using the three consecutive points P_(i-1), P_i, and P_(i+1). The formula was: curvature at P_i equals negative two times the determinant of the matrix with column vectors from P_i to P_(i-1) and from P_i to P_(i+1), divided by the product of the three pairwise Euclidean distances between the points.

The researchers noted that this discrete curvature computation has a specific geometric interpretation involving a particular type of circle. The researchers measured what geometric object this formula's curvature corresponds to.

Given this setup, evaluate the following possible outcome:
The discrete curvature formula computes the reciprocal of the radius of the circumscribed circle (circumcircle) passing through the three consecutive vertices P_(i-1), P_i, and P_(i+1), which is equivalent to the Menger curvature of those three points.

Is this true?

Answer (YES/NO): YES